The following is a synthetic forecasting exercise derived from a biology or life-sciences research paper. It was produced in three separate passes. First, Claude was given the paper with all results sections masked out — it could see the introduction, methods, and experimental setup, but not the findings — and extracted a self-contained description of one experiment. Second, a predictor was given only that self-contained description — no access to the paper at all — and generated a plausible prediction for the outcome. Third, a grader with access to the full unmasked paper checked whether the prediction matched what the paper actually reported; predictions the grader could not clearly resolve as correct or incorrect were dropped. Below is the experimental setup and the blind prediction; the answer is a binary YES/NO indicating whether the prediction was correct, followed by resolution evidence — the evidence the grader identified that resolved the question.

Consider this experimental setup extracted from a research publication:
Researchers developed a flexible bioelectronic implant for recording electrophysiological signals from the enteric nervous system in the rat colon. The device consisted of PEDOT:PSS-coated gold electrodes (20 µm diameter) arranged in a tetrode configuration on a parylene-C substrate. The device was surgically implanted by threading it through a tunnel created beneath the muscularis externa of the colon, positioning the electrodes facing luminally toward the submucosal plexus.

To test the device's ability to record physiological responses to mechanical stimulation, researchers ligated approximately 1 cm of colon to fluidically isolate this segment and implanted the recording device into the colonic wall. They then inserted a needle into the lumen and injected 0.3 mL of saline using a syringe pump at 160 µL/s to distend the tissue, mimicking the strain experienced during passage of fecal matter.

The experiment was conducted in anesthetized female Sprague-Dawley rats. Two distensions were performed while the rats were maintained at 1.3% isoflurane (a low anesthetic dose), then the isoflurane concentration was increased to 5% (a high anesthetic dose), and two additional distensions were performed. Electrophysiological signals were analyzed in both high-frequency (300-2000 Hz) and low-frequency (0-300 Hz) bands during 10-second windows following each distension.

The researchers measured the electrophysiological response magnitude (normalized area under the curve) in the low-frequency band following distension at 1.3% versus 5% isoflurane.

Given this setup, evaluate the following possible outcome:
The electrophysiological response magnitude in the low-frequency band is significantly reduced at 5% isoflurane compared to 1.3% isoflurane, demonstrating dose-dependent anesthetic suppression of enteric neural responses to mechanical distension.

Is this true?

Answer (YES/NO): YES